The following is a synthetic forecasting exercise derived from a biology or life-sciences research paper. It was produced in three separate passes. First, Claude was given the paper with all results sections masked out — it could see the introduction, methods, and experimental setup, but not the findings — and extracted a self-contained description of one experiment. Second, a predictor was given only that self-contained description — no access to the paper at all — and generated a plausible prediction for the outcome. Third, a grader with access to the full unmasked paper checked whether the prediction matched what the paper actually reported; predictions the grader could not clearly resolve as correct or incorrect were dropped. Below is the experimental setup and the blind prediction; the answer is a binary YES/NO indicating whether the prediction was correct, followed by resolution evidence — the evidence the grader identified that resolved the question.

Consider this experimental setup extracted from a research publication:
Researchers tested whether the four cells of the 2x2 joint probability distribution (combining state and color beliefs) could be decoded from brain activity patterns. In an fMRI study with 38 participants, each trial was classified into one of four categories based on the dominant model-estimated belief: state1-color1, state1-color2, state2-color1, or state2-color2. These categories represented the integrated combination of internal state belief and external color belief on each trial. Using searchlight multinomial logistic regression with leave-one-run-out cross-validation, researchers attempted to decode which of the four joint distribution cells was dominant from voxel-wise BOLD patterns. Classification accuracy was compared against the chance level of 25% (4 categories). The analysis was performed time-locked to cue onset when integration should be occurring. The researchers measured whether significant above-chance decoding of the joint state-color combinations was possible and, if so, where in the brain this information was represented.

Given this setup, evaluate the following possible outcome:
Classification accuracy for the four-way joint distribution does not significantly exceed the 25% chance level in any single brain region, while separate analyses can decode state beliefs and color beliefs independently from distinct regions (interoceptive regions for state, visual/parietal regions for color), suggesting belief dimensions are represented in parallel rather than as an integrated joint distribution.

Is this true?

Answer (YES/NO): NO